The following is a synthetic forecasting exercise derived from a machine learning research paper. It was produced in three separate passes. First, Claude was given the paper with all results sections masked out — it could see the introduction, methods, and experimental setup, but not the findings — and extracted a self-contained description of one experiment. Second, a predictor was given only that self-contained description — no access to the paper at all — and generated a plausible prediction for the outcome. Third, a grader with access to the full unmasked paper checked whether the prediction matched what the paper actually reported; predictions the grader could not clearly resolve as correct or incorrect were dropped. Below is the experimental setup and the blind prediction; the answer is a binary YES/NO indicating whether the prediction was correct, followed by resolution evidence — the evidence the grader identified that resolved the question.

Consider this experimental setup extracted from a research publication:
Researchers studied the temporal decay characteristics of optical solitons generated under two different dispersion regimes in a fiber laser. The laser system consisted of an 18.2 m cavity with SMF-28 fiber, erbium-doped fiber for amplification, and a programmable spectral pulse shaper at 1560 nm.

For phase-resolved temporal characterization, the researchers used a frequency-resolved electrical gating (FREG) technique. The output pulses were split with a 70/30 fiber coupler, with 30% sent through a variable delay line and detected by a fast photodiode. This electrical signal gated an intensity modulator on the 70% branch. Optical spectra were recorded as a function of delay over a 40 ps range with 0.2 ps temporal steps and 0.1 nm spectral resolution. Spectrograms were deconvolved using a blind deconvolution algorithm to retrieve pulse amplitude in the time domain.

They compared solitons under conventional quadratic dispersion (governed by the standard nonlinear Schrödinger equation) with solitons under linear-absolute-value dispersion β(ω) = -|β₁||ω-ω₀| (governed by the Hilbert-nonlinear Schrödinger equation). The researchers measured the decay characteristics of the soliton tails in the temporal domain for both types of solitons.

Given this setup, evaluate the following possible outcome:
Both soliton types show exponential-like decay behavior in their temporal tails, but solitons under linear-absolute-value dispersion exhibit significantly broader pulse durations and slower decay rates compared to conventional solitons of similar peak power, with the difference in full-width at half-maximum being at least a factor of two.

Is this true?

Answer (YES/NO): NO